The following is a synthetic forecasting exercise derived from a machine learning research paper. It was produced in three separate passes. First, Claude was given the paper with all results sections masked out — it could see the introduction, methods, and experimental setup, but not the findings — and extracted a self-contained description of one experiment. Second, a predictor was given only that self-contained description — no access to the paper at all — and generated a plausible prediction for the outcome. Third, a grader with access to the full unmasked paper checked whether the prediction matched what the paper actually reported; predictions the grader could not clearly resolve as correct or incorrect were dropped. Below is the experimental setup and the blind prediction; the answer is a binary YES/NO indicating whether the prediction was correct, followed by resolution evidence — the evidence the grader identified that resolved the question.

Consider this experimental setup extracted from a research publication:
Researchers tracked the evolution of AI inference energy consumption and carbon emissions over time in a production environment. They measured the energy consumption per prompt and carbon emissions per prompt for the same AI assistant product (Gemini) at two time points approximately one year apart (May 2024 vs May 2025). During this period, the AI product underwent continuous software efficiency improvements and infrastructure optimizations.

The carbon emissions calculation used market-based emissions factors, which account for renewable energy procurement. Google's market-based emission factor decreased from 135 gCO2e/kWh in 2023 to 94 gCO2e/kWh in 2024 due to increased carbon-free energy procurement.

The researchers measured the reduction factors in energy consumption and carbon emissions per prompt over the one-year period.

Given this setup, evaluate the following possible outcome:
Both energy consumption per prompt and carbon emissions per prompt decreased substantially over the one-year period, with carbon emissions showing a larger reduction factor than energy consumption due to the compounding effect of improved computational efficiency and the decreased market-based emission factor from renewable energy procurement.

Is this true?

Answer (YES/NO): YES